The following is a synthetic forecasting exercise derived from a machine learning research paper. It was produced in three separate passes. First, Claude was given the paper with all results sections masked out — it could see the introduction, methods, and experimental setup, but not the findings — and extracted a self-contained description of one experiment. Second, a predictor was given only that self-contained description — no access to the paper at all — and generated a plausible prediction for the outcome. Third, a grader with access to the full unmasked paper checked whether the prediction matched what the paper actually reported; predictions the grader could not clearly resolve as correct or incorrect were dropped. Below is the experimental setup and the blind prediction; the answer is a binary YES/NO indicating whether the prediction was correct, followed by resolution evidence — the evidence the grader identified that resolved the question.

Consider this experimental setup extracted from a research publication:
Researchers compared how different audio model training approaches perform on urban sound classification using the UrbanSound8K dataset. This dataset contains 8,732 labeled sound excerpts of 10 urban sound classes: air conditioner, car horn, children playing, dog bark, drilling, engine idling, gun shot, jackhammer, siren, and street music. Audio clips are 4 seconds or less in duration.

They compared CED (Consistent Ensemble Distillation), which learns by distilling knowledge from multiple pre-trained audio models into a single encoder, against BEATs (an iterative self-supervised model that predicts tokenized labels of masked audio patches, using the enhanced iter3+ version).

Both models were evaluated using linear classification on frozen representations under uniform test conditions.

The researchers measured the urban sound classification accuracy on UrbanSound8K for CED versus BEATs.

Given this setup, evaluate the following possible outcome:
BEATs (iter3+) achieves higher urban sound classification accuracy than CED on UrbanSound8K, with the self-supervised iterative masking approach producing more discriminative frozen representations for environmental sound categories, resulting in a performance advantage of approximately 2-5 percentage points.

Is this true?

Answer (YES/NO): NO